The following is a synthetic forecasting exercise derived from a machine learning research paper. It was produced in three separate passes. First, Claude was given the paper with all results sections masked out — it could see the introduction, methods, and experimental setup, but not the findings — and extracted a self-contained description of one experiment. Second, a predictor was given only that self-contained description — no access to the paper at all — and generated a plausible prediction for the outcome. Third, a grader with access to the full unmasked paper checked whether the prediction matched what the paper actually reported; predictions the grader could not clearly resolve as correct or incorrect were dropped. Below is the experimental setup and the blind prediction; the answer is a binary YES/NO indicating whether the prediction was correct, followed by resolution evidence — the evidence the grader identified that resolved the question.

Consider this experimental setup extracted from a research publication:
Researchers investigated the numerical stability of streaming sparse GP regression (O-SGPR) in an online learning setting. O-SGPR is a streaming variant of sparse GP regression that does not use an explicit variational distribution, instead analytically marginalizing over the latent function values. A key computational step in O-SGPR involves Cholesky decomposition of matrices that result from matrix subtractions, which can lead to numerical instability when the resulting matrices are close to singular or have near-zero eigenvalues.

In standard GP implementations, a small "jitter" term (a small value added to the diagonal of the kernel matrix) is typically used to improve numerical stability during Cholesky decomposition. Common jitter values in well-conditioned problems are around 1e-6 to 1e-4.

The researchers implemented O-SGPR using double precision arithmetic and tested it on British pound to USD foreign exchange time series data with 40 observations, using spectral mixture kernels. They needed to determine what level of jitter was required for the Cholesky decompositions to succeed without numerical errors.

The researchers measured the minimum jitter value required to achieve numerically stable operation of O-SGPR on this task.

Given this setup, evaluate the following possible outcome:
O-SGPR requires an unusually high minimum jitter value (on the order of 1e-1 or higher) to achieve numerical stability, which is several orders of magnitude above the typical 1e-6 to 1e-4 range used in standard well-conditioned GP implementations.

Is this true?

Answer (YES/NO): NO